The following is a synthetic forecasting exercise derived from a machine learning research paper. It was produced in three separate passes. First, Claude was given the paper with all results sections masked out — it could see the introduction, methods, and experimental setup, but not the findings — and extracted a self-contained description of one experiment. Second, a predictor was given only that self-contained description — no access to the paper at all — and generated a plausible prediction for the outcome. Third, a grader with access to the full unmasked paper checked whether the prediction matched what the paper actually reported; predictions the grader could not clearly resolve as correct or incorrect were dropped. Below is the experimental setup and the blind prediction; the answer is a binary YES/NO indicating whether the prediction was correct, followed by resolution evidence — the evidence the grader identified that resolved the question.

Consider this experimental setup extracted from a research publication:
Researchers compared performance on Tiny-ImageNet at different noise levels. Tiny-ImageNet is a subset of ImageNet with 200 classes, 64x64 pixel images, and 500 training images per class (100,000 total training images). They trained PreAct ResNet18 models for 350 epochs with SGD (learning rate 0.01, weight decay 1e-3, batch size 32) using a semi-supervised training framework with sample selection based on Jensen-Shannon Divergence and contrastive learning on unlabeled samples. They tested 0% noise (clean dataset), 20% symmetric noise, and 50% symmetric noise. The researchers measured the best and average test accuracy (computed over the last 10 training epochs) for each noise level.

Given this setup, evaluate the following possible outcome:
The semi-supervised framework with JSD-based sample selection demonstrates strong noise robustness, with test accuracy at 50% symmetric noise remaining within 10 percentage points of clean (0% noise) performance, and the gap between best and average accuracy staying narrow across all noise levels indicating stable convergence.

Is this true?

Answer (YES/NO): NO